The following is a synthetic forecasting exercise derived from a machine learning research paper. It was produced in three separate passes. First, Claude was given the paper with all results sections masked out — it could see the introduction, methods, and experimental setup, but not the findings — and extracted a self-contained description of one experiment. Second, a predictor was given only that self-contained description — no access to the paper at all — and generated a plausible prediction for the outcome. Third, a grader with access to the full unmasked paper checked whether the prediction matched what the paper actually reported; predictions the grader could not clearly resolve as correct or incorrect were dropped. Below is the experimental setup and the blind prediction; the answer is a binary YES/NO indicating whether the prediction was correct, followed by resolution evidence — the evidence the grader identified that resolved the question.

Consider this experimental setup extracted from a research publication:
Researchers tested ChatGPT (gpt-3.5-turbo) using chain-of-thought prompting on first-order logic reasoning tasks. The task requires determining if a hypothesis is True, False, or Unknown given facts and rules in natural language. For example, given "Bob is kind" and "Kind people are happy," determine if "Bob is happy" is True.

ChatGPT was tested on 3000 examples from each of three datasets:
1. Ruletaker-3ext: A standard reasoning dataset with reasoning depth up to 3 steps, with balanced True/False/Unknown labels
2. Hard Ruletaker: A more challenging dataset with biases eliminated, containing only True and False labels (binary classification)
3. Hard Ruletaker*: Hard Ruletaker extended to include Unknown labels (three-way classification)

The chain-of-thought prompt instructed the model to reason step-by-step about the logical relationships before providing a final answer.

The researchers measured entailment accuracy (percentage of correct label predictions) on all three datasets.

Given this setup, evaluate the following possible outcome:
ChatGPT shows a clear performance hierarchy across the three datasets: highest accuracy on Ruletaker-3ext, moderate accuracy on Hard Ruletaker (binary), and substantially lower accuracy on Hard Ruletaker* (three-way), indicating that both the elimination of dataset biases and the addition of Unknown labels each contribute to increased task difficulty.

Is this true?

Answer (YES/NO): NO